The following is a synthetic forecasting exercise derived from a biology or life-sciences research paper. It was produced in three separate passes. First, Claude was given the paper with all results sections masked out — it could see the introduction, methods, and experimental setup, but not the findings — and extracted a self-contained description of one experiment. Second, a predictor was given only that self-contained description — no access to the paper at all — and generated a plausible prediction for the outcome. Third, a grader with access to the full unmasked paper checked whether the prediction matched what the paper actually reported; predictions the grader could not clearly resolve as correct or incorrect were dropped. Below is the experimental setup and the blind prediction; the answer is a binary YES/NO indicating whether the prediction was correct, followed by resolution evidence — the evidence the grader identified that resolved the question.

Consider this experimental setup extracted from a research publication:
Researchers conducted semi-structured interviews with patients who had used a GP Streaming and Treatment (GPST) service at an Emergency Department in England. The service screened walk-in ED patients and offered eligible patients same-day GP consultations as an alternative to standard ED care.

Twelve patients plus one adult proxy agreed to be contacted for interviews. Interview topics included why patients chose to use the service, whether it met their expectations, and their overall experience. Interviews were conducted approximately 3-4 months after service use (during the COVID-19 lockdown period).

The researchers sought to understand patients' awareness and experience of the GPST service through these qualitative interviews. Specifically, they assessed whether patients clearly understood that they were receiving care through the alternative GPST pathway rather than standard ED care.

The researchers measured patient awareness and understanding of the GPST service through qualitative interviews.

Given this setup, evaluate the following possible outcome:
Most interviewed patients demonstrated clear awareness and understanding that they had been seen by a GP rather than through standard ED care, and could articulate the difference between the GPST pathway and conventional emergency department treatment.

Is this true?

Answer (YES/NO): NO